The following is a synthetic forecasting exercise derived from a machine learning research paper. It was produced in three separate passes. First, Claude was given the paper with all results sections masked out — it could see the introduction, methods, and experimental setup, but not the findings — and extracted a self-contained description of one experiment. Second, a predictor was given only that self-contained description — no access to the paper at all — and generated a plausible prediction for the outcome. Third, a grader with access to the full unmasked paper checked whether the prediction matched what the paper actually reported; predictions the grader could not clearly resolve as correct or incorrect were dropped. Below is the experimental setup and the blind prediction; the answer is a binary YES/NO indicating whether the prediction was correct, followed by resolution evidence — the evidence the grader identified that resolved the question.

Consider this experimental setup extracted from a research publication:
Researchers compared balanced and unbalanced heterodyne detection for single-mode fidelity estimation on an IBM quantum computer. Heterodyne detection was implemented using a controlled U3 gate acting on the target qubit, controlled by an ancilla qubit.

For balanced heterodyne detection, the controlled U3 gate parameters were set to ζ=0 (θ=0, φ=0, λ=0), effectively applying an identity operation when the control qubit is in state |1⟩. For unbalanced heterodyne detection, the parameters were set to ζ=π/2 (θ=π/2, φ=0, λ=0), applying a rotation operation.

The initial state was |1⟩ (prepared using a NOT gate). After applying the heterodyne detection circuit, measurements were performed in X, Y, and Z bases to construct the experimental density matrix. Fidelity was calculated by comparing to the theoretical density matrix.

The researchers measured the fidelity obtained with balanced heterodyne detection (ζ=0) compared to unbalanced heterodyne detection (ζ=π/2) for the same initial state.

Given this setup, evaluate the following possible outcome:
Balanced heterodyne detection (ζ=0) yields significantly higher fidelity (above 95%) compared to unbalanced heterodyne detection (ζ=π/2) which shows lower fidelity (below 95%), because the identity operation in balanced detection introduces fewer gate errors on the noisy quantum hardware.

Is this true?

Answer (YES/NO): NO